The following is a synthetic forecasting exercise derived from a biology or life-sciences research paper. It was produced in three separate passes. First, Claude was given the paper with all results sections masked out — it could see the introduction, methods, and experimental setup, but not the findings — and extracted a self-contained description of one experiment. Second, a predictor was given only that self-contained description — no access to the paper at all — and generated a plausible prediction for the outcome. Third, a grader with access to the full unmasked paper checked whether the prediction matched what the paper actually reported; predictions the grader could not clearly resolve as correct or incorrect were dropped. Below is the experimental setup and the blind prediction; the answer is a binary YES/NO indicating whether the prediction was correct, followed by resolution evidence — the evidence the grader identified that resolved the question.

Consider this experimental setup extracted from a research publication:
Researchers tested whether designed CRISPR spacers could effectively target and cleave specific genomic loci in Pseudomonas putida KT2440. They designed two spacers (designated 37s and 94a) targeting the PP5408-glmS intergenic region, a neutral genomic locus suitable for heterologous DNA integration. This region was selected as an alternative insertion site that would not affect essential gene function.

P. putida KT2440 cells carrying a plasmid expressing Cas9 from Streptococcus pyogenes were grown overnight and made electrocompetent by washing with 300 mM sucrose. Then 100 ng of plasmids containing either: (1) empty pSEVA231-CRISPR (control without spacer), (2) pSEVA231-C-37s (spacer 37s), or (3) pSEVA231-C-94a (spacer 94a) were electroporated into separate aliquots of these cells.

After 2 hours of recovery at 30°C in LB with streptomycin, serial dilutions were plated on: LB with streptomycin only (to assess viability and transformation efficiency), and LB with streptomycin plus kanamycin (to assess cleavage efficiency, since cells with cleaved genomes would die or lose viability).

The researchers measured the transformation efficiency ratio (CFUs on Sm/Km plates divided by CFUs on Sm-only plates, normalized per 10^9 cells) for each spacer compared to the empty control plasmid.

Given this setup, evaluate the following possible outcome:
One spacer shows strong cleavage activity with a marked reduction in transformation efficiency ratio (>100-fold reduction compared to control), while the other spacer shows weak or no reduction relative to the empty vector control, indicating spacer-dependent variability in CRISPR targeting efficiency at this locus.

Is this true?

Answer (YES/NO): NO